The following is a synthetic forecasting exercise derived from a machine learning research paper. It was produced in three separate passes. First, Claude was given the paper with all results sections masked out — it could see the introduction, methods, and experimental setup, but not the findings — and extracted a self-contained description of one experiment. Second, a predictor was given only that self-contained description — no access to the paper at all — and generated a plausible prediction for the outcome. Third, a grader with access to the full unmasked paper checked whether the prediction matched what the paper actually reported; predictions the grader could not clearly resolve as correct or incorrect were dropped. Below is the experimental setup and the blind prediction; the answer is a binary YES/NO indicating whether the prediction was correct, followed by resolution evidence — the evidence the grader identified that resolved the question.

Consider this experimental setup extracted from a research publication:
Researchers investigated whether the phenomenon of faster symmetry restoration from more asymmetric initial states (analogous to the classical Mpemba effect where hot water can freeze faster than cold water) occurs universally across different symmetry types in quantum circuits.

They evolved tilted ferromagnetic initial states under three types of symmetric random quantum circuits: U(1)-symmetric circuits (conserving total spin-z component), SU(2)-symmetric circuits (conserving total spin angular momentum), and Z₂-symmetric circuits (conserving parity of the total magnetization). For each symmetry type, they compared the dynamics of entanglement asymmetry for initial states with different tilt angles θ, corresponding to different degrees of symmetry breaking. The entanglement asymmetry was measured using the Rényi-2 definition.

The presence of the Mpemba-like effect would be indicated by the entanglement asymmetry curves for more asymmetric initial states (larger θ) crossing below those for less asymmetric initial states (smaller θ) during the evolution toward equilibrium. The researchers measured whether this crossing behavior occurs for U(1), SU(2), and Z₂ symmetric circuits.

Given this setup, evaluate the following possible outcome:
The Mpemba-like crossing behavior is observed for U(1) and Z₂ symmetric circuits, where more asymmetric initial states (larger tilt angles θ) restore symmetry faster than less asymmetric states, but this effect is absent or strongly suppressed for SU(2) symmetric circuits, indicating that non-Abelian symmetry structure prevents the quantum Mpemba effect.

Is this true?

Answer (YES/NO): NO